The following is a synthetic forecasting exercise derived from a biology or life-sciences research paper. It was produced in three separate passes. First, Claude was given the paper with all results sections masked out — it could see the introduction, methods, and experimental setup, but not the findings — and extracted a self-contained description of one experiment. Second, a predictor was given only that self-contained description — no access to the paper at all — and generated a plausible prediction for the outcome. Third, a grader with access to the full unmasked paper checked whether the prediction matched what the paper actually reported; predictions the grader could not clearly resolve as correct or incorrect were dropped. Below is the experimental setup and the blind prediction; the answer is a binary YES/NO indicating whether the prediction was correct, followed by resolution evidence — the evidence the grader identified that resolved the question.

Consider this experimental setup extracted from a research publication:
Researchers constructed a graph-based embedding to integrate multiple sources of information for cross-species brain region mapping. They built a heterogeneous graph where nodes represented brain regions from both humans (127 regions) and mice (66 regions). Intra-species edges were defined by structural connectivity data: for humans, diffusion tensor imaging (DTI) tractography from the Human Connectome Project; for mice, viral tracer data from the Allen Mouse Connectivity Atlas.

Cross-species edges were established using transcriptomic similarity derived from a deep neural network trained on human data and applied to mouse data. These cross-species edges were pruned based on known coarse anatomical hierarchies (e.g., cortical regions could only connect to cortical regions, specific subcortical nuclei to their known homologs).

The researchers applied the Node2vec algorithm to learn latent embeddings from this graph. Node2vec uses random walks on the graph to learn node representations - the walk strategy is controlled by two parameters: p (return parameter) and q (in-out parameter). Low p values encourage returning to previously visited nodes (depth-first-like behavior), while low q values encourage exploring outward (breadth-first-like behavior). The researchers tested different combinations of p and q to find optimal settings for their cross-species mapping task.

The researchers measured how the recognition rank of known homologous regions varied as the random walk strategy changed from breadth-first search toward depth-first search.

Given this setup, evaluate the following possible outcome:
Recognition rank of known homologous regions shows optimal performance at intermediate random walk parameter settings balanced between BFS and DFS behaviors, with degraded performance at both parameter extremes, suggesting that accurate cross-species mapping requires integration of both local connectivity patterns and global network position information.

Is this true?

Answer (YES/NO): YES